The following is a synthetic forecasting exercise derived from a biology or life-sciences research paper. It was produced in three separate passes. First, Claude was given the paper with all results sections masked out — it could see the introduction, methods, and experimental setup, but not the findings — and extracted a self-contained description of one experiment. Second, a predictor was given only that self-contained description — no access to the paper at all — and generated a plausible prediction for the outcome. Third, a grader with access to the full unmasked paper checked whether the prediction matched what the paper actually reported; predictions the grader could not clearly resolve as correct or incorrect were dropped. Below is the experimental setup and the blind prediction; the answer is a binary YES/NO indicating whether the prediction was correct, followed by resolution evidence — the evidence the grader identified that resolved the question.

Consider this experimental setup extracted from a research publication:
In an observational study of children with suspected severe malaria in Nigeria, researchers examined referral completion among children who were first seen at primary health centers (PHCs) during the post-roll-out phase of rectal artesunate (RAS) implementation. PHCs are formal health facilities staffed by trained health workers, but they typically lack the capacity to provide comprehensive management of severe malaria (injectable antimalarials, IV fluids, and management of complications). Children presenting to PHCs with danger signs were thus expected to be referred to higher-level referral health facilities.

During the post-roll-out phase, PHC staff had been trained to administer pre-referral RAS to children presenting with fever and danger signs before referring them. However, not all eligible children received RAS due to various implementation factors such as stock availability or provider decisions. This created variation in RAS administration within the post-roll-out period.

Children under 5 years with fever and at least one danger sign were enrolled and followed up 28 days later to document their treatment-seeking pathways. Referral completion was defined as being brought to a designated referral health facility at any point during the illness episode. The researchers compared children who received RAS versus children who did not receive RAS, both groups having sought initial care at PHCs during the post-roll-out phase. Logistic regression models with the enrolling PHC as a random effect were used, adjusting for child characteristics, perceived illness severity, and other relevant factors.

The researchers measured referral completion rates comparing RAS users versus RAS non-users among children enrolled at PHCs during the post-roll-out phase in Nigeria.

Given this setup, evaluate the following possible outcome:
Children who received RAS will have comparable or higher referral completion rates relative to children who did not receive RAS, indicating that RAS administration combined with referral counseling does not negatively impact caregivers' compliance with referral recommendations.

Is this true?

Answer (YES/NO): NO